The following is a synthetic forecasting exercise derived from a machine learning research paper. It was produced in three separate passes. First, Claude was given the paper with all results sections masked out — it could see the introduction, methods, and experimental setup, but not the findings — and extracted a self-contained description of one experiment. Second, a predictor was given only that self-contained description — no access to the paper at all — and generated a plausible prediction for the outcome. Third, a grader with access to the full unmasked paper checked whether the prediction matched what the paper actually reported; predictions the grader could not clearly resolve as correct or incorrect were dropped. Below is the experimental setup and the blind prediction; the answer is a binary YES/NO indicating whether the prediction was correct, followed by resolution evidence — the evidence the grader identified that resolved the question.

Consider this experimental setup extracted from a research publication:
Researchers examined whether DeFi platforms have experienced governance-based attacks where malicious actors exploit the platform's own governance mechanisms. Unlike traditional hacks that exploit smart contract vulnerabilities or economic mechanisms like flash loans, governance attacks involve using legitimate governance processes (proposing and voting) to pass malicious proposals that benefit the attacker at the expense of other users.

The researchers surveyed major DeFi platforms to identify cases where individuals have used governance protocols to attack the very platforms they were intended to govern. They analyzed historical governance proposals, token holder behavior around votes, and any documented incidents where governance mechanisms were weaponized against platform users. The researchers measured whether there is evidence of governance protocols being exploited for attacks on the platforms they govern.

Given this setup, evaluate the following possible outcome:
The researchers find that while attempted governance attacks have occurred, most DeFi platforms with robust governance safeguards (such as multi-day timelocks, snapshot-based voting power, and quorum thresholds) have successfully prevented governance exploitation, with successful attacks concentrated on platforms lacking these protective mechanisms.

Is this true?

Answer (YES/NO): NO